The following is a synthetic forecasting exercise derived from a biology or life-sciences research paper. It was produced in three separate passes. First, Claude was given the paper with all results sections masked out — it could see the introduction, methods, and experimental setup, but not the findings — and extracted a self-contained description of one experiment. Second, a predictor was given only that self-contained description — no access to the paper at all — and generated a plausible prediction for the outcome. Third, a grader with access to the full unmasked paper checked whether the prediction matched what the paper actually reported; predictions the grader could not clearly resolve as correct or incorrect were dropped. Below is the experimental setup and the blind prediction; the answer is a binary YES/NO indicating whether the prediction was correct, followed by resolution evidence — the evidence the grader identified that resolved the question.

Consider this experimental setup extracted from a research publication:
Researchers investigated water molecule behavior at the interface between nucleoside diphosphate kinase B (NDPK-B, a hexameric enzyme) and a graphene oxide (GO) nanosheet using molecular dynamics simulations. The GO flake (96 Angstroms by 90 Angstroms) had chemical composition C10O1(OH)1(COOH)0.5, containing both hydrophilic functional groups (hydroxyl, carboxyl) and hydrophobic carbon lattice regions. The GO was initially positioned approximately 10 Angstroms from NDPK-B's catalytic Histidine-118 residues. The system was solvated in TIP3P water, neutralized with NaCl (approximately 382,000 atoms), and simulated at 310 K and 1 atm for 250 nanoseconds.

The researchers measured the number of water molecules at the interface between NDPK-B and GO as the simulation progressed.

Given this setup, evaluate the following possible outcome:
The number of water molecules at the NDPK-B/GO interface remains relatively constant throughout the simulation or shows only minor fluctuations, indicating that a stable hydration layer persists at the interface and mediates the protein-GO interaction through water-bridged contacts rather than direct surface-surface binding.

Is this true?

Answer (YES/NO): NO